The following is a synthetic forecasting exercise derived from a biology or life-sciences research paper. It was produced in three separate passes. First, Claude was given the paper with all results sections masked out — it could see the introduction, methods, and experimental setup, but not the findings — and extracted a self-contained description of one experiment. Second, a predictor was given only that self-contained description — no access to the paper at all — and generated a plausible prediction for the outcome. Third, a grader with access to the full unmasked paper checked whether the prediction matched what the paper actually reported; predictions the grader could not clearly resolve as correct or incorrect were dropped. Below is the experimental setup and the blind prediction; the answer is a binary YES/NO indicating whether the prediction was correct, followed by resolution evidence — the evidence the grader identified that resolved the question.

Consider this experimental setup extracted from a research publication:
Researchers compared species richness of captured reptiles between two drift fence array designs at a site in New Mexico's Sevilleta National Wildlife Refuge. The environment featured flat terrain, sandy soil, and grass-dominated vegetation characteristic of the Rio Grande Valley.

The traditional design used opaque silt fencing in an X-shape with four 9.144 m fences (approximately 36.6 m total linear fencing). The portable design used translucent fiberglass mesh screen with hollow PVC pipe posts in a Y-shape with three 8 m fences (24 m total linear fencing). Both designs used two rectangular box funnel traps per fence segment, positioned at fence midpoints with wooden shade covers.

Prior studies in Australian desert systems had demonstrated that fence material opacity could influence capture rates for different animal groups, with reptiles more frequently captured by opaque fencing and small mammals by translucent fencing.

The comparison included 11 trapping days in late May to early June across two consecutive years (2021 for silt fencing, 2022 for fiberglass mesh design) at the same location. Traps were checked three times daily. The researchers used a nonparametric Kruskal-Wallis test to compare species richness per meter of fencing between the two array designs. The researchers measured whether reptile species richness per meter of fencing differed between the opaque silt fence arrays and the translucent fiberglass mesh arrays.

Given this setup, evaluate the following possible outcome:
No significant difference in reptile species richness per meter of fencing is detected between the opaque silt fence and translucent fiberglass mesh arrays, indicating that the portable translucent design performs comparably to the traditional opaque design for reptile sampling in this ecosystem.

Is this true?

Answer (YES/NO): YES